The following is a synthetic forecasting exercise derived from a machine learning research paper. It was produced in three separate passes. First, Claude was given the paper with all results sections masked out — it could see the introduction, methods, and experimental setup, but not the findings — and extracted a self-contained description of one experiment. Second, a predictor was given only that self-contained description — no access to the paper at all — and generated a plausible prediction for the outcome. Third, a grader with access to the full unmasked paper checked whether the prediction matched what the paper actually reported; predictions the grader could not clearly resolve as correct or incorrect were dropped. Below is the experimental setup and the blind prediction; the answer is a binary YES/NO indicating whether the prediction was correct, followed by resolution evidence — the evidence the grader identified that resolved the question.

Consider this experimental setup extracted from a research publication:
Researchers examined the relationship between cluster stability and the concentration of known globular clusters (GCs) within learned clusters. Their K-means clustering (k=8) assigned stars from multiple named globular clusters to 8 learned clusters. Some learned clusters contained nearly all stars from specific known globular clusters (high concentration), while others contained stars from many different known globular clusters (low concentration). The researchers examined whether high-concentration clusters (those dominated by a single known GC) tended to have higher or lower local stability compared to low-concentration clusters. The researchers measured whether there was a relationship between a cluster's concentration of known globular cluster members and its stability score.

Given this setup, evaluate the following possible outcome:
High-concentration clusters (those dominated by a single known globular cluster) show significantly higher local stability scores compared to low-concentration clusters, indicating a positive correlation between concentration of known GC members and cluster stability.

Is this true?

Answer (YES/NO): YES